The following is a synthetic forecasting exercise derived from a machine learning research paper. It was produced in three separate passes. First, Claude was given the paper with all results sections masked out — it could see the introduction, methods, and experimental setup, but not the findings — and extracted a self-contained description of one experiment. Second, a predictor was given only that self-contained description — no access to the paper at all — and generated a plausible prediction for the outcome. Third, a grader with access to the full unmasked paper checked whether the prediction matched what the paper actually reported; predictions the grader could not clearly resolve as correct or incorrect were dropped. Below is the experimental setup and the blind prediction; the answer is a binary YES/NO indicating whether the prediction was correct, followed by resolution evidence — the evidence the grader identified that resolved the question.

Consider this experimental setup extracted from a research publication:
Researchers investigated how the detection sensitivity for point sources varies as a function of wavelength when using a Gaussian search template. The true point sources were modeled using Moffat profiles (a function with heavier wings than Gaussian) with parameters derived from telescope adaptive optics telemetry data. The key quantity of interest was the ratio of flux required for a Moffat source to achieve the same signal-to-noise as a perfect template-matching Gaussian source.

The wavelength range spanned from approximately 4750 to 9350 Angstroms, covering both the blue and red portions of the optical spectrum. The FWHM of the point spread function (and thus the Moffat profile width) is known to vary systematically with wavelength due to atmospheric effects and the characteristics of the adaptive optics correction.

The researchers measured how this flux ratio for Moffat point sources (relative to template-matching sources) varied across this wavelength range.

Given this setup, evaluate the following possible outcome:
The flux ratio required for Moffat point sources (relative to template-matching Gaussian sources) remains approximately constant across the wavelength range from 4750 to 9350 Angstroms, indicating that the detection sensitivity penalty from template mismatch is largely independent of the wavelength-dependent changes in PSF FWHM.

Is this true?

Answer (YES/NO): NO